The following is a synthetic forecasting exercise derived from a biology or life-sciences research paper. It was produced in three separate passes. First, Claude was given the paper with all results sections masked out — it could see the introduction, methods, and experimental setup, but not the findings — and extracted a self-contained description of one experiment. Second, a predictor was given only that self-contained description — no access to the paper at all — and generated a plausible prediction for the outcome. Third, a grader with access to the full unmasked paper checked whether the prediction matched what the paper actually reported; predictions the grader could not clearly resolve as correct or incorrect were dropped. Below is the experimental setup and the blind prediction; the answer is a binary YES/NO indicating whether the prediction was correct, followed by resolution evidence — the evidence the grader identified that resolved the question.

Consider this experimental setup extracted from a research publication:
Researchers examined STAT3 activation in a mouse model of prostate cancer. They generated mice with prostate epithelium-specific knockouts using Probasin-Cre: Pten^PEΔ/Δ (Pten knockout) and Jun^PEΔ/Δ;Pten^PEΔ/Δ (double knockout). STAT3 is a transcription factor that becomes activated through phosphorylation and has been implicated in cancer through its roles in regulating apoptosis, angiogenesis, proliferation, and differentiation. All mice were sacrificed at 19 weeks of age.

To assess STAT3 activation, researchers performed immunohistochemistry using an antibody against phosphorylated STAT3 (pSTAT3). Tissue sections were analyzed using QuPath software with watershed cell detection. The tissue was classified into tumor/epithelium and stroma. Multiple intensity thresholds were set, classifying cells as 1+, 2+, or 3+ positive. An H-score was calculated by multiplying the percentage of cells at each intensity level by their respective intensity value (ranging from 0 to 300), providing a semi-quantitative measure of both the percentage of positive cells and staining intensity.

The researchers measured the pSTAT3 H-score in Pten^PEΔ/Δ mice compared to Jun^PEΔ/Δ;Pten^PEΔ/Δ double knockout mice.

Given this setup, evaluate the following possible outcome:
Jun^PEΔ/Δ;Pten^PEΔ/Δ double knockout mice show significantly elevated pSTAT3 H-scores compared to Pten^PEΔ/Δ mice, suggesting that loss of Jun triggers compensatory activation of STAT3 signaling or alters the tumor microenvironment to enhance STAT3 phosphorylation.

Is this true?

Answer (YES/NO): NO